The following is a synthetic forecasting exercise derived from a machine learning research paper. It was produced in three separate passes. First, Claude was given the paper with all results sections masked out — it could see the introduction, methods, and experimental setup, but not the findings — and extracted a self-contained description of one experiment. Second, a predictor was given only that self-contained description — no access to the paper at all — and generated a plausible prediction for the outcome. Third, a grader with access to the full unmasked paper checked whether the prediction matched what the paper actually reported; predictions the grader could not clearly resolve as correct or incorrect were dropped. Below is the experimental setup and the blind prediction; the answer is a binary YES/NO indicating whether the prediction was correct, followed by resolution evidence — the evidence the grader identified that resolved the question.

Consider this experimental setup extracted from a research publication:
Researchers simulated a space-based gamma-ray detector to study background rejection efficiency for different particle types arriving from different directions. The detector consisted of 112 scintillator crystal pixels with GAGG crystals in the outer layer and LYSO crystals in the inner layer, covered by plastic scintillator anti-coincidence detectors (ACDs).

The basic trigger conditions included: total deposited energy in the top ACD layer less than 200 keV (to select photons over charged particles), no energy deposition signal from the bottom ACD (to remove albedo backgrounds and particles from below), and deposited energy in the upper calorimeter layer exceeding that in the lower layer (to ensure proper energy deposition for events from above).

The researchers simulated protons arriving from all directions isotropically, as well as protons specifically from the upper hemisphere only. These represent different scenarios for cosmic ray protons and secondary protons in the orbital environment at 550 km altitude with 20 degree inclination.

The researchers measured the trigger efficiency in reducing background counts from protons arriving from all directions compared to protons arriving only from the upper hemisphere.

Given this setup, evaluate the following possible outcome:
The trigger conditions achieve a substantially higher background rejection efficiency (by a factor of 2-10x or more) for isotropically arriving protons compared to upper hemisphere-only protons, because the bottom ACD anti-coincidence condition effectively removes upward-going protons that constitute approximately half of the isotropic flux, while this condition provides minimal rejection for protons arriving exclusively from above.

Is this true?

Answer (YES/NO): NO